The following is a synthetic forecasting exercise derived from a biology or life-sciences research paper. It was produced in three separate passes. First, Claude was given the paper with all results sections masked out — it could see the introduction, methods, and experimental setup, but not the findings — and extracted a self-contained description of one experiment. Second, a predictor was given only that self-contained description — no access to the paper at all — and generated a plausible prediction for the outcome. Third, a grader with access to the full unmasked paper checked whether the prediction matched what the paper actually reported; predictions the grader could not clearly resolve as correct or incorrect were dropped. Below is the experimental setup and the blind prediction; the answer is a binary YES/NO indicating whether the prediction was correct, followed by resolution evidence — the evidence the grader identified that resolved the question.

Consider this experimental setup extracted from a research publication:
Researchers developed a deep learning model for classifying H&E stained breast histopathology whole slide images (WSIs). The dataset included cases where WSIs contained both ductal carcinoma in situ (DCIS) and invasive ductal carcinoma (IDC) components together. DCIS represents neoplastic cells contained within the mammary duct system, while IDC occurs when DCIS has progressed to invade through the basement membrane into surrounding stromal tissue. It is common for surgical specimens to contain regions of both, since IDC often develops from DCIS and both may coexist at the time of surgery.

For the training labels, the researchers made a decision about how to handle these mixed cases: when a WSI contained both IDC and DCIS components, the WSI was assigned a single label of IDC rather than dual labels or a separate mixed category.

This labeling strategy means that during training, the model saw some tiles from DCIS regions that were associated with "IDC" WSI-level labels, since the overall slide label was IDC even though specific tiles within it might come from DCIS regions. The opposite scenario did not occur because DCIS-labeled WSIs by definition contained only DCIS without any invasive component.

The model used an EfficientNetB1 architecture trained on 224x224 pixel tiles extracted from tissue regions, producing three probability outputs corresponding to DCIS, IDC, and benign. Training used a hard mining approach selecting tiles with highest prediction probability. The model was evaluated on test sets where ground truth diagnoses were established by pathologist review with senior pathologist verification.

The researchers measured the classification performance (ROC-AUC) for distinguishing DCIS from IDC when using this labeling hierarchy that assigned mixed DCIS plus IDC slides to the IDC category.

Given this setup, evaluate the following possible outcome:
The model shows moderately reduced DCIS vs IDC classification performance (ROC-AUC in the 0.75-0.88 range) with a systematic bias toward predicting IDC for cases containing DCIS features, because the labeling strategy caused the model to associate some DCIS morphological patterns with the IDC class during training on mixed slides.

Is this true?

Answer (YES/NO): NO